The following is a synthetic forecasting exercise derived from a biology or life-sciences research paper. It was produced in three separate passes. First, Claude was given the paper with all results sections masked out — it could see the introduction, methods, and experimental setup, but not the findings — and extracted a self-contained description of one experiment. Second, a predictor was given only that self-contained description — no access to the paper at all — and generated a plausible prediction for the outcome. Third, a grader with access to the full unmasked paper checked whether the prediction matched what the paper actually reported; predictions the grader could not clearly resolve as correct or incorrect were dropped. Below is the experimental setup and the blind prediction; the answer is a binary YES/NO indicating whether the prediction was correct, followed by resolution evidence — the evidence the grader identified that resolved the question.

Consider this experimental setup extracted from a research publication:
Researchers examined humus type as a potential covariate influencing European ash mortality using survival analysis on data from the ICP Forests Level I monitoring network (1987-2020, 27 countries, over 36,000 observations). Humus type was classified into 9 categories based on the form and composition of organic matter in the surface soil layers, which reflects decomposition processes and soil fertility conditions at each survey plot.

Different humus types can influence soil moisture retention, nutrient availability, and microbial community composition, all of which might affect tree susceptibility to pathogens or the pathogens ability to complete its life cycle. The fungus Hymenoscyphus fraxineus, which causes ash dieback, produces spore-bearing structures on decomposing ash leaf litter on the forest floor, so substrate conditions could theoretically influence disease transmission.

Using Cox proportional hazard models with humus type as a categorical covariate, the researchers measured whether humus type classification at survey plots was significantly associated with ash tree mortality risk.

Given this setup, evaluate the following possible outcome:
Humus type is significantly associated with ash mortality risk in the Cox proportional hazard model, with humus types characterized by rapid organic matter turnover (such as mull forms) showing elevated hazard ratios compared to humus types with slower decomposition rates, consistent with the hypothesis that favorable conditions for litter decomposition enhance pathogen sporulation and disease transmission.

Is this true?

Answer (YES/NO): NO